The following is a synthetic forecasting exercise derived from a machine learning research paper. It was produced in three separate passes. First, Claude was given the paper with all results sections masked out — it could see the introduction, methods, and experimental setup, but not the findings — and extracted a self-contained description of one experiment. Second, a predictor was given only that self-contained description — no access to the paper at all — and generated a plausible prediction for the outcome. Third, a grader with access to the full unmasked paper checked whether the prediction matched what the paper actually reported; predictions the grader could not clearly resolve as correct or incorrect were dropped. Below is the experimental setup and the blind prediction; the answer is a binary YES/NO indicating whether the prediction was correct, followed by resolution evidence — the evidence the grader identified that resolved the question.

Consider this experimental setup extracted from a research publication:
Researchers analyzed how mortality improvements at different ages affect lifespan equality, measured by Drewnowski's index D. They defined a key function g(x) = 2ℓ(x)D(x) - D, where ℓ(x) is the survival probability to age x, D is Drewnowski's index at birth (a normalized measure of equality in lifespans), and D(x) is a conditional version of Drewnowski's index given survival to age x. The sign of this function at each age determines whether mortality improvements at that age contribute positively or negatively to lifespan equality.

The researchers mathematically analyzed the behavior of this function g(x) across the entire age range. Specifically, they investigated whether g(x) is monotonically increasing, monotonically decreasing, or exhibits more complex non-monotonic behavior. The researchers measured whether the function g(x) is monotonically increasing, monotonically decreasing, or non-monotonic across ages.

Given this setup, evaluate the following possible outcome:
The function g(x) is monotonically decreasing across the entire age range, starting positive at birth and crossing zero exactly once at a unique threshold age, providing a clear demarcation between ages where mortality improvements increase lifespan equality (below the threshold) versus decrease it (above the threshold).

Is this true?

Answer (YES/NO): YES